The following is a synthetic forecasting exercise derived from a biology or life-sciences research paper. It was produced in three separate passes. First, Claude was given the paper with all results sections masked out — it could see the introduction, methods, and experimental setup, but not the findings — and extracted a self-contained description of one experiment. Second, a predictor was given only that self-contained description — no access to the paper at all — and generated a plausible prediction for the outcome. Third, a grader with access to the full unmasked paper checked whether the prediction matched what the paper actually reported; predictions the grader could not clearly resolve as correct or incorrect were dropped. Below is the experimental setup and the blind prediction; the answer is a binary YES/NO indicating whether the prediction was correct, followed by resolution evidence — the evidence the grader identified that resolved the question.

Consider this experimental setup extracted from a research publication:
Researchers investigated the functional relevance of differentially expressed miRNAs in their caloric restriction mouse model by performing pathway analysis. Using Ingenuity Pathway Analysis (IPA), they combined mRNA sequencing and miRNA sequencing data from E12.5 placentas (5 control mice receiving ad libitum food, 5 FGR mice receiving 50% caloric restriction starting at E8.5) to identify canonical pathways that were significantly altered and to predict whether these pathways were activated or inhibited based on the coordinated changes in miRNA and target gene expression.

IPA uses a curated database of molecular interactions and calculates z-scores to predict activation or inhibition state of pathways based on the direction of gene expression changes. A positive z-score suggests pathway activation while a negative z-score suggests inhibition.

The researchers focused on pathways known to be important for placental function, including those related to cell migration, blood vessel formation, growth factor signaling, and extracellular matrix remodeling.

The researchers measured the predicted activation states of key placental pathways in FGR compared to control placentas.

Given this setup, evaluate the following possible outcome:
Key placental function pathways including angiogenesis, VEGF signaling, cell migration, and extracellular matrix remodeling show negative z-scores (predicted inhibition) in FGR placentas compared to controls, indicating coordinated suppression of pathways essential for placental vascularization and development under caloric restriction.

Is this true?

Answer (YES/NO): NO